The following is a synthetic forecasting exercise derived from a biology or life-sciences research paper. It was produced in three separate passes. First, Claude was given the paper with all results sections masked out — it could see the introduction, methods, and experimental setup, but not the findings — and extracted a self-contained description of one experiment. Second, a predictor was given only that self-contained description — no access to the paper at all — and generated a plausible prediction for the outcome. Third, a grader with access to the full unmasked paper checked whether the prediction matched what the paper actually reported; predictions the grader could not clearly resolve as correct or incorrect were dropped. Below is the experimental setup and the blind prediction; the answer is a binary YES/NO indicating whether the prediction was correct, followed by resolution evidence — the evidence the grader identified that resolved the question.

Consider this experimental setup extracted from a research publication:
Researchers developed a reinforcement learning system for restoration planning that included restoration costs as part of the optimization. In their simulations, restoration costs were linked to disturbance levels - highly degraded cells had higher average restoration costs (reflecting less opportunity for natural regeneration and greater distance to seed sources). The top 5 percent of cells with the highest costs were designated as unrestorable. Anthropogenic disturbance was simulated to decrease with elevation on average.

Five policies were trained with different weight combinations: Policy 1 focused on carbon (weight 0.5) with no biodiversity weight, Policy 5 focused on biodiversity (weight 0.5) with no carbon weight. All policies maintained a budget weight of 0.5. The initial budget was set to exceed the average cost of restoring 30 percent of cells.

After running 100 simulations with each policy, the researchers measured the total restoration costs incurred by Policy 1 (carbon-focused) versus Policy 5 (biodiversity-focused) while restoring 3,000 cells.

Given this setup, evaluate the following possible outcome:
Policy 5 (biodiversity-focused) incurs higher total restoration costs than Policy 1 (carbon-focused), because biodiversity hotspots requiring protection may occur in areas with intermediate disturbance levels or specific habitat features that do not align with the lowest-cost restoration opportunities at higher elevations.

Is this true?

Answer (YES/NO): NO